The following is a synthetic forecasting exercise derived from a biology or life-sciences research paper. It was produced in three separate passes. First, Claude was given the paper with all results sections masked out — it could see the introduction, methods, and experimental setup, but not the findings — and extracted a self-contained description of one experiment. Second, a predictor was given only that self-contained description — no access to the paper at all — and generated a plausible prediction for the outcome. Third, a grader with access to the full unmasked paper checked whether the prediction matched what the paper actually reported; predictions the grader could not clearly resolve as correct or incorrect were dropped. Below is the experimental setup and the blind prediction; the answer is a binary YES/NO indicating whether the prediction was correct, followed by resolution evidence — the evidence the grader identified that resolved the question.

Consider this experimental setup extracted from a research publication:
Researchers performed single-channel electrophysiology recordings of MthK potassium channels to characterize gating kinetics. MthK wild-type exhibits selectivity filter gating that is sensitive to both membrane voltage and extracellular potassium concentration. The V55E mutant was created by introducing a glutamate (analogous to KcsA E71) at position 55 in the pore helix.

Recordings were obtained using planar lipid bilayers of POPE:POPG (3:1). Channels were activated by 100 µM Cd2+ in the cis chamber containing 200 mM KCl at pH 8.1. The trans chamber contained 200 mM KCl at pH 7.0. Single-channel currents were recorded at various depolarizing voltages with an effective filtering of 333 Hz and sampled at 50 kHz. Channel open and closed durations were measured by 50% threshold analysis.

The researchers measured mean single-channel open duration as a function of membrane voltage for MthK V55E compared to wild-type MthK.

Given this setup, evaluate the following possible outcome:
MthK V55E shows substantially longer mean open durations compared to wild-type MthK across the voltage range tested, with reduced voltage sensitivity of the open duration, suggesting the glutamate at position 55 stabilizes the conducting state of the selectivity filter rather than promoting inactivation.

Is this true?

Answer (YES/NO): NO